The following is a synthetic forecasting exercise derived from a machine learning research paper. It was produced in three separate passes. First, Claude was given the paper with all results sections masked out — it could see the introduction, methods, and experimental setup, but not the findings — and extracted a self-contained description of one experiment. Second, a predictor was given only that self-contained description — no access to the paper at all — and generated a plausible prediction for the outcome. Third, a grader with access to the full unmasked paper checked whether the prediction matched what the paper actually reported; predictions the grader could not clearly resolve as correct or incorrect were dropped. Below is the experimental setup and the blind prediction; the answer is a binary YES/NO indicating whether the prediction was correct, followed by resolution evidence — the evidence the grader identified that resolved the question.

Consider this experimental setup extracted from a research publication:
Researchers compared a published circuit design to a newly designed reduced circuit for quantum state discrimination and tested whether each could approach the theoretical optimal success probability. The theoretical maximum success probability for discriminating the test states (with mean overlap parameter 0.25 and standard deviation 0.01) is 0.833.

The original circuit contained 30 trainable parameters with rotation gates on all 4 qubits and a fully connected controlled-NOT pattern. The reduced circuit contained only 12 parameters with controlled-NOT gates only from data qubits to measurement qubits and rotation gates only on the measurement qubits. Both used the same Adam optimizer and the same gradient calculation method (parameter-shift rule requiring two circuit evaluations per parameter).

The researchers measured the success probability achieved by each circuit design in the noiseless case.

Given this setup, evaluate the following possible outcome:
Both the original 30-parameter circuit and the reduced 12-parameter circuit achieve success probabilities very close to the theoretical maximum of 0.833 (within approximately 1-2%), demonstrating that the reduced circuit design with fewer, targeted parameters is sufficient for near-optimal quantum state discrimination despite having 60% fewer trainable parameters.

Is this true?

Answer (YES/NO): NO